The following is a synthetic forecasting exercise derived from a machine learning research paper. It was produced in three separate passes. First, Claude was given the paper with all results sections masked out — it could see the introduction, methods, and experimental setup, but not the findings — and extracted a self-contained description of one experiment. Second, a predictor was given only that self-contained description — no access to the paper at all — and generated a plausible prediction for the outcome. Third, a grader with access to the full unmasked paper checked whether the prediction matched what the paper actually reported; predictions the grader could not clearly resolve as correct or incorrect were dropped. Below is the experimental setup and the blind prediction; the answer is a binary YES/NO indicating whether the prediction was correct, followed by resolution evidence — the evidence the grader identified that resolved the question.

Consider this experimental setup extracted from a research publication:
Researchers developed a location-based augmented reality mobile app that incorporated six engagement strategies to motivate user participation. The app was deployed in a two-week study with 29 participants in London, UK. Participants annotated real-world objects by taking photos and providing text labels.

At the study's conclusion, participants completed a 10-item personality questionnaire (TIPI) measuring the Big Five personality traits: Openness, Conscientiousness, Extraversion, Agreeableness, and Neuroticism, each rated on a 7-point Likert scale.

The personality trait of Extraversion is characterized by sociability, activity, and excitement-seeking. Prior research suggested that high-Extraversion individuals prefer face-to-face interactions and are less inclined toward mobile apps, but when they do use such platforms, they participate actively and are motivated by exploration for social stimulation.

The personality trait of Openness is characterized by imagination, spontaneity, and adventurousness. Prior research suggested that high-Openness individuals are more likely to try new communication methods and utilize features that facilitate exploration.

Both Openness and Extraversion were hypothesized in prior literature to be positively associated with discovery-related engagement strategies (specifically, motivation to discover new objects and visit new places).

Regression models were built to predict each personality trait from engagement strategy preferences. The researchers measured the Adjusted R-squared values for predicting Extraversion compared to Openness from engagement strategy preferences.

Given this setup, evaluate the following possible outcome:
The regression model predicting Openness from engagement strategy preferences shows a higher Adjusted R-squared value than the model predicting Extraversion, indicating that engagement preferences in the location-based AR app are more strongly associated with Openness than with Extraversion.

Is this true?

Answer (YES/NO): NO